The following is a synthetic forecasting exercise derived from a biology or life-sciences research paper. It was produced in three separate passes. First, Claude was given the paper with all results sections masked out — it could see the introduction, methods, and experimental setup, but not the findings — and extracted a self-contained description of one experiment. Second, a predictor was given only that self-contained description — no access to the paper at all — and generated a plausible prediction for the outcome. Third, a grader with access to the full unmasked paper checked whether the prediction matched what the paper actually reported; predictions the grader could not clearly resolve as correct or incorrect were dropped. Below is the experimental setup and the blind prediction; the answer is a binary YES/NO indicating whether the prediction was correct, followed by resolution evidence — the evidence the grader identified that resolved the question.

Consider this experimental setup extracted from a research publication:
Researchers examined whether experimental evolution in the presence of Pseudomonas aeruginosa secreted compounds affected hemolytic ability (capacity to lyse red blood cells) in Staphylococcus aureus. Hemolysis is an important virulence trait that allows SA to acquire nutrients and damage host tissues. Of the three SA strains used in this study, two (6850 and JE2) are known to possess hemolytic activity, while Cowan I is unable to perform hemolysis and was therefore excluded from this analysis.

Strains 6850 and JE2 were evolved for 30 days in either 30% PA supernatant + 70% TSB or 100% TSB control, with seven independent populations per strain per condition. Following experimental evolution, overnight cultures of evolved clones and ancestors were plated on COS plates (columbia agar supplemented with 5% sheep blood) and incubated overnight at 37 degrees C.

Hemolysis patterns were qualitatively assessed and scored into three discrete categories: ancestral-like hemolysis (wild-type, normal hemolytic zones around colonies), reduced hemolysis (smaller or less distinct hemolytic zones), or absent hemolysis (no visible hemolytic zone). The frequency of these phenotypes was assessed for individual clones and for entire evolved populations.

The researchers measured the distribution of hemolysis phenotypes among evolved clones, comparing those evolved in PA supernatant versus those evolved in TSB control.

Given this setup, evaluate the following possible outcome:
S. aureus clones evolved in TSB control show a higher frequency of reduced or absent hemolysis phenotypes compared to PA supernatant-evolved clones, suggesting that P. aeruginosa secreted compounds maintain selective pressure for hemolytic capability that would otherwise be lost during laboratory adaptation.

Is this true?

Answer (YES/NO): YES